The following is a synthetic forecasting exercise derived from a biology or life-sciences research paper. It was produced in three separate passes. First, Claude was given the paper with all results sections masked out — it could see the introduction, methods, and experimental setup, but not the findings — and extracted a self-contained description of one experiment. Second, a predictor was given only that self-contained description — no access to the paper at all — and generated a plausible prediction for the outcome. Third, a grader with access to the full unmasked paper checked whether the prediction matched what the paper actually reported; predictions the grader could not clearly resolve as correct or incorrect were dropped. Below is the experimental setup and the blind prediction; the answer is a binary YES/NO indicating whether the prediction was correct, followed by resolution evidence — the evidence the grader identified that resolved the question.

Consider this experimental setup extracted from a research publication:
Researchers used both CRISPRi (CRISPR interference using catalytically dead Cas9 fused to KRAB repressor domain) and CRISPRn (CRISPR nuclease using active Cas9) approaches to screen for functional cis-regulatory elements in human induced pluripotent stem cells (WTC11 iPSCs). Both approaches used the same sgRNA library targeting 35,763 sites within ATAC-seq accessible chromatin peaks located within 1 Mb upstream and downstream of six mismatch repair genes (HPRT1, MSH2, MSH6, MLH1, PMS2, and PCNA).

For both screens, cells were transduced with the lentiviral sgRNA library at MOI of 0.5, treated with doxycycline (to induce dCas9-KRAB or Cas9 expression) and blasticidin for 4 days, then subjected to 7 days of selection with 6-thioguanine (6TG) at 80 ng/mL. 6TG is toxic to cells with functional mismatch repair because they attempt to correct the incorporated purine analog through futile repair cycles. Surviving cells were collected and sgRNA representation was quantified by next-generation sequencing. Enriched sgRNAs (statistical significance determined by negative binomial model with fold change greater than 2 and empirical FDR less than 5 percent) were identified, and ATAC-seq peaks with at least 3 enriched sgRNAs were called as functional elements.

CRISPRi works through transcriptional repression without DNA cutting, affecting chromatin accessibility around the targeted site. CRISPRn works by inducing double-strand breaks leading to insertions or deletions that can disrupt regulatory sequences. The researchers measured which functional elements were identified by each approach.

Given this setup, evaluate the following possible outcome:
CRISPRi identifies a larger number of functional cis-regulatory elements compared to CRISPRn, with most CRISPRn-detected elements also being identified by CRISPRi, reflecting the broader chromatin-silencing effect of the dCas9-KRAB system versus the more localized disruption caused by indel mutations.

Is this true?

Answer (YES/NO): YES